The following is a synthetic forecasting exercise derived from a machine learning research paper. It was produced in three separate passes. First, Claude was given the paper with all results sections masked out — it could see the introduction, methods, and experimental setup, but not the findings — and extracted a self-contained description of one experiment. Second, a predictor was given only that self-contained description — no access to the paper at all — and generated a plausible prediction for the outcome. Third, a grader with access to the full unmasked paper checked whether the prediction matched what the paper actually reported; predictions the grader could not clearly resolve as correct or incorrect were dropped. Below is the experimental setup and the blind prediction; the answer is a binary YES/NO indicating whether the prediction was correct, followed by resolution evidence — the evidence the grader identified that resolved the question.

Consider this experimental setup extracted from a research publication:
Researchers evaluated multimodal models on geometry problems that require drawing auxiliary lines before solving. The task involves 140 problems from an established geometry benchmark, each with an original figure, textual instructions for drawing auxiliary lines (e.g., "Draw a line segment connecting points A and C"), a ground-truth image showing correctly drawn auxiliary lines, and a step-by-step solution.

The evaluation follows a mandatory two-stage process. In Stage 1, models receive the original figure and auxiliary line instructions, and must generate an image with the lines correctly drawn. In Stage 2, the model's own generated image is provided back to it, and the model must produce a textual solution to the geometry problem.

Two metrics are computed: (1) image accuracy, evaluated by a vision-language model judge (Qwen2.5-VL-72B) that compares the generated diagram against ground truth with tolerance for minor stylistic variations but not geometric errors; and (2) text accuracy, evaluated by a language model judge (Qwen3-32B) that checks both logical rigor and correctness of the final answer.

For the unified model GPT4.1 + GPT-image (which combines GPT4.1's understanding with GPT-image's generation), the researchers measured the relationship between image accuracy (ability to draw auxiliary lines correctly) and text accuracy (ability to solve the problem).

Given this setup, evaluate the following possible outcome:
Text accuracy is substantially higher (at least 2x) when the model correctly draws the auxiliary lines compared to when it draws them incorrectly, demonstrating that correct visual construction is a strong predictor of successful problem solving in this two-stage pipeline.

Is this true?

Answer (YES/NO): NO